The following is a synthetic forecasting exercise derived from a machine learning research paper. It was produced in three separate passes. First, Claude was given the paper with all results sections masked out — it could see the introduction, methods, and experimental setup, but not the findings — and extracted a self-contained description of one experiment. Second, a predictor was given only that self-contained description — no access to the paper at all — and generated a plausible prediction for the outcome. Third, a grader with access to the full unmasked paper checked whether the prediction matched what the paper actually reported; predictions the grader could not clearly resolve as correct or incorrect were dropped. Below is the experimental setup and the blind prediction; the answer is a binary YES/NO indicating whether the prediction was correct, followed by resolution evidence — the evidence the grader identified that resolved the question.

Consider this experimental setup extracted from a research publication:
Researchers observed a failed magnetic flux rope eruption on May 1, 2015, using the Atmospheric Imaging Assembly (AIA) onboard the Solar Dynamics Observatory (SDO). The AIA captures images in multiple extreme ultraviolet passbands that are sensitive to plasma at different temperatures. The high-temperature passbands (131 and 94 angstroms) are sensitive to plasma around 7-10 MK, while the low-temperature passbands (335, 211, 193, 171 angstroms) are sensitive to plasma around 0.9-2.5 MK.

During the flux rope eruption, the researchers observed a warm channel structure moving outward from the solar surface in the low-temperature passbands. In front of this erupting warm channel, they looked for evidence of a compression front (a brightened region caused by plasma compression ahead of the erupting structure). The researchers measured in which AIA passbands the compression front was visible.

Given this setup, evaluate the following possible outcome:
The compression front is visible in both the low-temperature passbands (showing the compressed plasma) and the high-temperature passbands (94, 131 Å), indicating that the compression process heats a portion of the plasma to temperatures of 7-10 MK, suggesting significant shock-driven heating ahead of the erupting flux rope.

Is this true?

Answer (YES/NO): NO